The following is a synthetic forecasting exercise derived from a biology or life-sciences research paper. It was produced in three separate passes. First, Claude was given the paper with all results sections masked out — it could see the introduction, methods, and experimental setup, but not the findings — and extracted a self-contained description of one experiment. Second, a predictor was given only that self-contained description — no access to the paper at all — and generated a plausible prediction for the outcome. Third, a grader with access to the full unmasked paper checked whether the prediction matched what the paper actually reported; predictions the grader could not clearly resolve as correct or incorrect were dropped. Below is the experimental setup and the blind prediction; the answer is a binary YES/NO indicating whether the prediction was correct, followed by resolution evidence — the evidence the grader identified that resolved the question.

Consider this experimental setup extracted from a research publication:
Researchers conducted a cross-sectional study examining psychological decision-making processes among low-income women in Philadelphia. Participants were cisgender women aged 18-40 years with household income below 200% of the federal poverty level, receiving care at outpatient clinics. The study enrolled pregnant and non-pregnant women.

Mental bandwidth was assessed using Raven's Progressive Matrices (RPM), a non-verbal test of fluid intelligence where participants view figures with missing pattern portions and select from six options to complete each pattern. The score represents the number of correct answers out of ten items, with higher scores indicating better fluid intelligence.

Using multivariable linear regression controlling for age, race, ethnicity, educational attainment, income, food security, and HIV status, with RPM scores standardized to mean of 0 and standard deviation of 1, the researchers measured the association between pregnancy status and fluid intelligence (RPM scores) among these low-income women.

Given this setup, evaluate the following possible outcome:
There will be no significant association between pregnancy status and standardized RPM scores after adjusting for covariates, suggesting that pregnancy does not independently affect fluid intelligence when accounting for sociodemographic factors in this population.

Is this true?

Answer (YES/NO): YES